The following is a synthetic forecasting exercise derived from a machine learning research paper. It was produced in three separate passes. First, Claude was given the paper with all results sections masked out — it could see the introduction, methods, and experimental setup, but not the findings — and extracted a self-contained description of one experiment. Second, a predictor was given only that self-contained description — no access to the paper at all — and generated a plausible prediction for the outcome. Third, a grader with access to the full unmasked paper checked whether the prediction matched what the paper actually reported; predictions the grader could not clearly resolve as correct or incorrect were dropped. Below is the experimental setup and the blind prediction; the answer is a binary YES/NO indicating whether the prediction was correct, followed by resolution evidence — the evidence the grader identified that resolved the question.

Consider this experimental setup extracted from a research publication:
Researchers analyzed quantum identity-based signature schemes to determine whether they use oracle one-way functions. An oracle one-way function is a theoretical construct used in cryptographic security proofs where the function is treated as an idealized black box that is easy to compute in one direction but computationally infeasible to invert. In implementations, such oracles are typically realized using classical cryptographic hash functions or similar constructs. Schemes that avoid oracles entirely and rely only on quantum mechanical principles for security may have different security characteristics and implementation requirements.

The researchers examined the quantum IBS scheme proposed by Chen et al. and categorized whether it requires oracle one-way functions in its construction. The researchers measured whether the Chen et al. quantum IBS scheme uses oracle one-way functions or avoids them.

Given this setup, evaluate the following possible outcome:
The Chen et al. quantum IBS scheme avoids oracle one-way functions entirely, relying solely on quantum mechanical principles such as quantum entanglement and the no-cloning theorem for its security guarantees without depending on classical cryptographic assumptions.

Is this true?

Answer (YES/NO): NO